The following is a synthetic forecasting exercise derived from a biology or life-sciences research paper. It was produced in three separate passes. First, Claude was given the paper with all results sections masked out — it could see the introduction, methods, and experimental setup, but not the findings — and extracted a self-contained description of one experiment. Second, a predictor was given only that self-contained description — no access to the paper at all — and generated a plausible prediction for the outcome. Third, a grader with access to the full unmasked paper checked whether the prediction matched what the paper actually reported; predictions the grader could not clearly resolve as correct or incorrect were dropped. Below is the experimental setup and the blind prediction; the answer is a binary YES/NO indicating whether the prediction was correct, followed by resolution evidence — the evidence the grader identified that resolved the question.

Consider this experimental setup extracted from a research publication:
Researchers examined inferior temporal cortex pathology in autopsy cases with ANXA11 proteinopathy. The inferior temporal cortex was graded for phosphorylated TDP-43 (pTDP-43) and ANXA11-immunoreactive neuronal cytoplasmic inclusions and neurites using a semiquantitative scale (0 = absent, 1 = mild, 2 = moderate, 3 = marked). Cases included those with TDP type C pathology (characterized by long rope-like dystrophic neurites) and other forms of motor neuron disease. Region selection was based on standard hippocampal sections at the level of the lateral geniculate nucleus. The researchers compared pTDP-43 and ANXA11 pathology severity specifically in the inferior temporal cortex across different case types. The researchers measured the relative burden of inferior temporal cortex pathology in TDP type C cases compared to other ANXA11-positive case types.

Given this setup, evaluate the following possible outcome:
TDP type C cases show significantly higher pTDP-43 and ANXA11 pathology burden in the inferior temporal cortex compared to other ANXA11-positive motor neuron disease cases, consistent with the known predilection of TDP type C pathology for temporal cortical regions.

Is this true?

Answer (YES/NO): NO